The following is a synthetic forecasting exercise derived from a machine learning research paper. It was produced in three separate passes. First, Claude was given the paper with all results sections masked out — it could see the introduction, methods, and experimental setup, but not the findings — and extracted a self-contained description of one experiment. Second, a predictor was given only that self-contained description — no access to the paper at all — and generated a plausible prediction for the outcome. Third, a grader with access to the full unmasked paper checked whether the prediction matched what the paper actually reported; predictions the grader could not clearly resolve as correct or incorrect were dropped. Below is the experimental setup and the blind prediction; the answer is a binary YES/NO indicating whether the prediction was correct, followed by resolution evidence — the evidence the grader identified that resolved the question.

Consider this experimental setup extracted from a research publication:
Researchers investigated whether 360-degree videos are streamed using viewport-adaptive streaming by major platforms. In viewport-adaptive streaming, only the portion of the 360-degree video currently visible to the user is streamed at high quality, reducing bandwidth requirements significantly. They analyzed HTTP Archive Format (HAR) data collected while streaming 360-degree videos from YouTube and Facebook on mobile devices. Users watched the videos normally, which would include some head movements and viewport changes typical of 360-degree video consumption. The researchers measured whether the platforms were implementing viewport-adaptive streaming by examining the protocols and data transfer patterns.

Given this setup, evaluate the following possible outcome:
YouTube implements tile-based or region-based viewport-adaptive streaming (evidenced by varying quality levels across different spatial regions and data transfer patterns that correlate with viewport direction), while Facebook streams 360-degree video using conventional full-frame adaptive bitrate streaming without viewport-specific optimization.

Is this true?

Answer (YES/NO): NO